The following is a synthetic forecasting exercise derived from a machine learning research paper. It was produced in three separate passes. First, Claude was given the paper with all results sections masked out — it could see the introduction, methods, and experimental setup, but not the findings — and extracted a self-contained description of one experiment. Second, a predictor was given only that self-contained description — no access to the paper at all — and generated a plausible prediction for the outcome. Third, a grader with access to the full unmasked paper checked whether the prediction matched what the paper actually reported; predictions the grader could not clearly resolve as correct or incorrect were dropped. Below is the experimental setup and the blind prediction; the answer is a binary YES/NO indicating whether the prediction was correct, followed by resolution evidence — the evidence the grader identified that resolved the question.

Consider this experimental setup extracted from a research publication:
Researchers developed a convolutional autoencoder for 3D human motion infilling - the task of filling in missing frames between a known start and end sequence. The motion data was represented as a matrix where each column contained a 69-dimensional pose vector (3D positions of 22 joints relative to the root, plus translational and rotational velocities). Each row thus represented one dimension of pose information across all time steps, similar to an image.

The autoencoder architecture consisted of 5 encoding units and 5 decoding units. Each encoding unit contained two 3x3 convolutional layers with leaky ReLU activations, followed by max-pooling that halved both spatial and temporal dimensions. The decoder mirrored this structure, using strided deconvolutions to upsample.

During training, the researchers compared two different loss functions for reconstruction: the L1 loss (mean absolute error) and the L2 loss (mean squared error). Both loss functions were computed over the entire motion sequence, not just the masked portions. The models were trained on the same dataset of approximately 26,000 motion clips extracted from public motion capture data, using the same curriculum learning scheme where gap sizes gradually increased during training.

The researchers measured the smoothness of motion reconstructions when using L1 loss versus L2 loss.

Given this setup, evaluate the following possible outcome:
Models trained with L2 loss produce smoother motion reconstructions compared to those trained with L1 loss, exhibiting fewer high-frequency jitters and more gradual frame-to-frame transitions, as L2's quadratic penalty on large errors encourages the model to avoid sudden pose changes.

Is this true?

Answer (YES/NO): NO